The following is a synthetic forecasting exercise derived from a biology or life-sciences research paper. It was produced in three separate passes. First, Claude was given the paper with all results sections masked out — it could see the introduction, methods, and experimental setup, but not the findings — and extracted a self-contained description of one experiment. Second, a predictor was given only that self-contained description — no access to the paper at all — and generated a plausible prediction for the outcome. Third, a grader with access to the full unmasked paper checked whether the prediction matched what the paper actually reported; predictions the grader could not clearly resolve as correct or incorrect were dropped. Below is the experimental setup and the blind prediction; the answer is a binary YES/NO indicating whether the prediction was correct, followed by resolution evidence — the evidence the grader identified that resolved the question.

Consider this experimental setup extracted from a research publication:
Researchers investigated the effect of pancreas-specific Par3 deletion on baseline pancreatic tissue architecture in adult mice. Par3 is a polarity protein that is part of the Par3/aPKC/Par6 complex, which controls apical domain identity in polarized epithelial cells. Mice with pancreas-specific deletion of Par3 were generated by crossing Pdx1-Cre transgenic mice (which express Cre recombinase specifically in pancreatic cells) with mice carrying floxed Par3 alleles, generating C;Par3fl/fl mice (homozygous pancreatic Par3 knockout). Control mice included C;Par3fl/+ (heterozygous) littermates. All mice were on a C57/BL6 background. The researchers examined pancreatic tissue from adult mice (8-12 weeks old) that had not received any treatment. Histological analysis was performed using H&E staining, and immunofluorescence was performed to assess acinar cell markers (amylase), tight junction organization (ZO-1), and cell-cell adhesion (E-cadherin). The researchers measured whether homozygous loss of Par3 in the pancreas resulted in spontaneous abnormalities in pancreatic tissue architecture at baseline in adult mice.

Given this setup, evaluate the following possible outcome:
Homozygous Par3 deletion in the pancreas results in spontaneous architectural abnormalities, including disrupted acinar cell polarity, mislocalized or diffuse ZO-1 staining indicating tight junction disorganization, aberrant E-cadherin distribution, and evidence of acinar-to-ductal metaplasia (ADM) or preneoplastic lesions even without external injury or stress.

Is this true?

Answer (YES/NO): NO